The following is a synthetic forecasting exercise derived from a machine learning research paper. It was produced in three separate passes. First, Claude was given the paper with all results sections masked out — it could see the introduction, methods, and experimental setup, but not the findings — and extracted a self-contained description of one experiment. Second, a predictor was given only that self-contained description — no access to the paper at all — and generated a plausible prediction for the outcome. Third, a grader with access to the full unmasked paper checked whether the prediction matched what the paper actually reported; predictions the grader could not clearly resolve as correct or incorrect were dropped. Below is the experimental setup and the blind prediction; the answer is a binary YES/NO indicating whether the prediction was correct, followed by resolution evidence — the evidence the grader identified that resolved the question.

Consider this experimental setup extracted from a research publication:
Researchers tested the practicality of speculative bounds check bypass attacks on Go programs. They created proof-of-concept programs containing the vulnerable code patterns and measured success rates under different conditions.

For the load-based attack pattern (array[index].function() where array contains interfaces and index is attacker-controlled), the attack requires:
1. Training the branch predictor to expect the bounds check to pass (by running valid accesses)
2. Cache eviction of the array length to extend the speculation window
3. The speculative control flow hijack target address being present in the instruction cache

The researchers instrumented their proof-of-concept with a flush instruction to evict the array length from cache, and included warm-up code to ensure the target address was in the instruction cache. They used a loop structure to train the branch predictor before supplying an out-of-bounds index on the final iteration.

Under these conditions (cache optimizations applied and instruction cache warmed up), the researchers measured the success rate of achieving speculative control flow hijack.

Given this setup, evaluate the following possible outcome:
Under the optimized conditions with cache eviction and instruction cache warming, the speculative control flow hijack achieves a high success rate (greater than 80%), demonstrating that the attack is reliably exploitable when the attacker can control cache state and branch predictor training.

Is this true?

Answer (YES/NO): YES